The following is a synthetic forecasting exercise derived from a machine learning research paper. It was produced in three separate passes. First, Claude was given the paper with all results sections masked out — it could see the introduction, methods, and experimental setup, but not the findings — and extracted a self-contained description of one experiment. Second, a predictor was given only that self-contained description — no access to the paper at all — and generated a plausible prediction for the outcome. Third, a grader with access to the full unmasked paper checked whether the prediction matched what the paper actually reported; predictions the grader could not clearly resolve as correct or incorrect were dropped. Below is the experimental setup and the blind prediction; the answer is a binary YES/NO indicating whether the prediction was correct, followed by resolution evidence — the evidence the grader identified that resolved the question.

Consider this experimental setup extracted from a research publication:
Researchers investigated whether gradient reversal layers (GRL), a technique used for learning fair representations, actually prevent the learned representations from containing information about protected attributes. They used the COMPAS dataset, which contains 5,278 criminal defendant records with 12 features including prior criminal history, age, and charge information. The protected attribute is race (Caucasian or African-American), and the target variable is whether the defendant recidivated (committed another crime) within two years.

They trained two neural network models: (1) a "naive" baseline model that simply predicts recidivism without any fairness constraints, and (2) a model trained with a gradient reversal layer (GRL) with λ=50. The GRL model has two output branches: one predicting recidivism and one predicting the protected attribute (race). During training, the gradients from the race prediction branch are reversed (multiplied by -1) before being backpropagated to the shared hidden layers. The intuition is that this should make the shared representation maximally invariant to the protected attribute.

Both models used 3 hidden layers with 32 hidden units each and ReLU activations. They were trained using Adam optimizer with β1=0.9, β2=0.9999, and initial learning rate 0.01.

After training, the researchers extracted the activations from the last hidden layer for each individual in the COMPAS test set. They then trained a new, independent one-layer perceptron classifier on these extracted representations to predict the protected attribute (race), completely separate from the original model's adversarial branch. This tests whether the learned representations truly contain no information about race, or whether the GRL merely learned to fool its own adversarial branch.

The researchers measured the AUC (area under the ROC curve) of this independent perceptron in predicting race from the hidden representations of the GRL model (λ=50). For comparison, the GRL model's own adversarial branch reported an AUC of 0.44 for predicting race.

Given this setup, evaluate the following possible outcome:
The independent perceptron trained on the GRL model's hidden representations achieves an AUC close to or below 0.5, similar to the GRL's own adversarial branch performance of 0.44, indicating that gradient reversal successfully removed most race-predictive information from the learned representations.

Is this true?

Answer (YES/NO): NO